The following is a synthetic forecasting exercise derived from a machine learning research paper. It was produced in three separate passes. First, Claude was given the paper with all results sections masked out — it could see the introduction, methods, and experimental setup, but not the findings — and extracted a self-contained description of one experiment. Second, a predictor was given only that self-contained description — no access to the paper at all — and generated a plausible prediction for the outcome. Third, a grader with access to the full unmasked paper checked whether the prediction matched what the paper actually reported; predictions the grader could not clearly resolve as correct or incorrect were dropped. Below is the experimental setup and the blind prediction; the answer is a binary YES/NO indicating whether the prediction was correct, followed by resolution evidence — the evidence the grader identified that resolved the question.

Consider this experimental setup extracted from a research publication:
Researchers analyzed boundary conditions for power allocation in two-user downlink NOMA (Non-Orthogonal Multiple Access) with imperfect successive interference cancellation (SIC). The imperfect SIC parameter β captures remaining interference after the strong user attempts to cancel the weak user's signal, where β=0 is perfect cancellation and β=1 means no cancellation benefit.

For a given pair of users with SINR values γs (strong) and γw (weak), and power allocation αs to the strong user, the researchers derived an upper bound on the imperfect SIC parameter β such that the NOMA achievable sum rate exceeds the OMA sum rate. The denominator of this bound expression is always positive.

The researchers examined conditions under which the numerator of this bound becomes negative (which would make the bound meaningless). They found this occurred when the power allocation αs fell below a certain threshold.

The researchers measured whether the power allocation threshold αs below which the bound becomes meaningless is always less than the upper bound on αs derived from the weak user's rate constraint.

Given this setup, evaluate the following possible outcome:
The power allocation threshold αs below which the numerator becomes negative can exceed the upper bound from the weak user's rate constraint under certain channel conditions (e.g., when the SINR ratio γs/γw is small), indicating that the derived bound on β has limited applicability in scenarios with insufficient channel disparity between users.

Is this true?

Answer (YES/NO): YES